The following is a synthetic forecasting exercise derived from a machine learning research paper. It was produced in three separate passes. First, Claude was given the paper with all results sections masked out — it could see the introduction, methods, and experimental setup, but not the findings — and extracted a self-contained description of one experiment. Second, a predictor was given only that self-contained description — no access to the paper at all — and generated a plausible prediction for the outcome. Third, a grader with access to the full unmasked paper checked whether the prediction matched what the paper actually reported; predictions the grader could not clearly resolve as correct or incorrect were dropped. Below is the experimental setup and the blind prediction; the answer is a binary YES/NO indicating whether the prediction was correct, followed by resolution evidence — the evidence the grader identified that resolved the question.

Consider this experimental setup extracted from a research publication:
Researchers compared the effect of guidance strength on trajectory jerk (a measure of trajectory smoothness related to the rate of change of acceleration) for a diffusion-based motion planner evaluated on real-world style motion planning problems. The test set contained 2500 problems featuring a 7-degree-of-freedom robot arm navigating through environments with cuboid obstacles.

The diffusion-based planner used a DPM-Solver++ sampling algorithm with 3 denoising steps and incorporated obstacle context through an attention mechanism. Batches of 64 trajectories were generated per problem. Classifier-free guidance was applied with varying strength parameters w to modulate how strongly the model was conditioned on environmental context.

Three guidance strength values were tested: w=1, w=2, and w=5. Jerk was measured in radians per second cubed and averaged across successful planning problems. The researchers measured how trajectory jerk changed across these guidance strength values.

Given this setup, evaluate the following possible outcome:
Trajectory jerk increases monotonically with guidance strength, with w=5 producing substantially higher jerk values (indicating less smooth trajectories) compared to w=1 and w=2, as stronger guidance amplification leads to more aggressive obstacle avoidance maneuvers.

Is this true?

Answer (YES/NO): YES